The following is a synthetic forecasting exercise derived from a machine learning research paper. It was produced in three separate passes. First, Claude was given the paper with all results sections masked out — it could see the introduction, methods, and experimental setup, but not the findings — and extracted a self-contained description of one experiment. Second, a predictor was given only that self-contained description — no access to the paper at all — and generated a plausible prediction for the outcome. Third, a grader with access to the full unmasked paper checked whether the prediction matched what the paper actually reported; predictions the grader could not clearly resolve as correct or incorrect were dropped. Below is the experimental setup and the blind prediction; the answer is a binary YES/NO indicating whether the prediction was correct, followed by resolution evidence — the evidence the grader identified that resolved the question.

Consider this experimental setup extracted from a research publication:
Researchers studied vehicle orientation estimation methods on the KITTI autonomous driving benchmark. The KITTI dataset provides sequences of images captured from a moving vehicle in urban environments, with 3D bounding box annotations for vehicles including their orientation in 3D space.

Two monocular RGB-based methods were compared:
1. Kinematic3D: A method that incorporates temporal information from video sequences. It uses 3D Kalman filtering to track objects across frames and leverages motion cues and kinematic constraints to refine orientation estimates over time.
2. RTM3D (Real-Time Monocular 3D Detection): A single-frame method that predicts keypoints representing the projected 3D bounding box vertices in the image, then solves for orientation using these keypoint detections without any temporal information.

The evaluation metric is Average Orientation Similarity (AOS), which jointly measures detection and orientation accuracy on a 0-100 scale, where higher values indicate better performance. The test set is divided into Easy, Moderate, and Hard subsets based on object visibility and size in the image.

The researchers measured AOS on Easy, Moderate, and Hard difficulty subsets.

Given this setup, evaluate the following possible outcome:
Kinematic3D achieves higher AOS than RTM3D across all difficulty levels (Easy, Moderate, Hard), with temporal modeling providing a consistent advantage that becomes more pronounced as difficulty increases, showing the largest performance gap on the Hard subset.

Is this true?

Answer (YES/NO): NO